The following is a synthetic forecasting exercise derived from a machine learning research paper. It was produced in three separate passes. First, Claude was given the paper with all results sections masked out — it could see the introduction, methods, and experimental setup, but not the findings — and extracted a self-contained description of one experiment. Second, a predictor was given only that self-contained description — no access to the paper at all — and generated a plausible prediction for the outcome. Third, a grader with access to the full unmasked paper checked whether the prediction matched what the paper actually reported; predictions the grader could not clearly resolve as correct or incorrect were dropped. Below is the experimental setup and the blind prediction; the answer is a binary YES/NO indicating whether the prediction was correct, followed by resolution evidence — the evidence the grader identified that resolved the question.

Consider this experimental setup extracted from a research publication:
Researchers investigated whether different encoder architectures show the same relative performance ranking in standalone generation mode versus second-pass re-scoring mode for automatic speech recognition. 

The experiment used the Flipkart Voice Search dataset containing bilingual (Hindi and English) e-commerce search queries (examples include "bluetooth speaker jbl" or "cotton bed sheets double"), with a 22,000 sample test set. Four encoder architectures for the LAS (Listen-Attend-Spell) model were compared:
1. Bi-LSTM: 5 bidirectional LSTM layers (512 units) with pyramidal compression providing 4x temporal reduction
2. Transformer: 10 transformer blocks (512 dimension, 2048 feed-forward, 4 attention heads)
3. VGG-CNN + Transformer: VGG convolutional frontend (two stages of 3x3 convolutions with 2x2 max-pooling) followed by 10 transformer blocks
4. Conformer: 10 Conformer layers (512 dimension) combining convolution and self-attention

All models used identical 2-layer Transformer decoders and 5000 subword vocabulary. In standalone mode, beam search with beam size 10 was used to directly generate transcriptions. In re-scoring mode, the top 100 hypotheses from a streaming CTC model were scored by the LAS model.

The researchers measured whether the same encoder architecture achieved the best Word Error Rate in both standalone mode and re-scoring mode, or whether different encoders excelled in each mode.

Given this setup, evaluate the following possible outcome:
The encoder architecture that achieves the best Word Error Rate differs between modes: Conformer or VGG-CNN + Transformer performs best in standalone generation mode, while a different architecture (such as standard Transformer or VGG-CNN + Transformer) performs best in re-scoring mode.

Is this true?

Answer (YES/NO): NO